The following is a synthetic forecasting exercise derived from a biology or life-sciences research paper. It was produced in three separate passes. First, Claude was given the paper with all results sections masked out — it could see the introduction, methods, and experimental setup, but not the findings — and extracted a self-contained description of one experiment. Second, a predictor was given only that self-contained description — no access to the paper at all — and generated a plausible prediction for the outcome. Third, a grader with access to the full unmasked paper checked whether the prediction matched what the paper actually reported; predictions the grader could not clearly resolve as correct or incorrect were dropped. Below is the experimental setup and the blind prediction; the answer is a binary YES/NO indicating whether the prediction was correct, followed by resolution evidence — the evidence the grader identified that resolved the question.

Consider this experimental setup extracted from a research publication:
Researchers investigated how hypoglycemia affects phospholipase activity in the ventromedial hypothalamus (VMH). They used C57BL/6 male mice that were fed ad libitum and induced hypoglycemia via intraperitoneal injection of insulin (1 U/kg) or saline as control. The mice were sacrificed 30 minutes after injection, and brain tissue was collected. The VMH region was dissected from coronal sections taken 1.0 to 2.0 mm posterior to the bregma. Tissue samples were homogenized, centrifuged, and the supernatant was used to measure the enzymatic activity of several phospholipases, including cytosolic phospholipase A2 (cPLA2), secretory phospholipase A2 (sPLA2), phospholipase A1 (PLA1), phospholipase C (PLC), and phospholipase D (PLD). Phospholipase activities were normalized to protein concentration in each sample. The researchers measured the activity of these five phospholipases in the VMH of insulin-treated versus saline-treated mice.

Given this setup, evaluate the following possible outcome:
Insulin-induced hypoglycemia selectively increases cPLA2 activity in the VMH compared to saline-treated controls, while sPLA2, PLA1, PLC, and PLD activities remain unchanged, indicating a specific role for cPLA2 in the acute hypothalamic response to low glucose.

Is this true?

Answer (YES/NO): YES